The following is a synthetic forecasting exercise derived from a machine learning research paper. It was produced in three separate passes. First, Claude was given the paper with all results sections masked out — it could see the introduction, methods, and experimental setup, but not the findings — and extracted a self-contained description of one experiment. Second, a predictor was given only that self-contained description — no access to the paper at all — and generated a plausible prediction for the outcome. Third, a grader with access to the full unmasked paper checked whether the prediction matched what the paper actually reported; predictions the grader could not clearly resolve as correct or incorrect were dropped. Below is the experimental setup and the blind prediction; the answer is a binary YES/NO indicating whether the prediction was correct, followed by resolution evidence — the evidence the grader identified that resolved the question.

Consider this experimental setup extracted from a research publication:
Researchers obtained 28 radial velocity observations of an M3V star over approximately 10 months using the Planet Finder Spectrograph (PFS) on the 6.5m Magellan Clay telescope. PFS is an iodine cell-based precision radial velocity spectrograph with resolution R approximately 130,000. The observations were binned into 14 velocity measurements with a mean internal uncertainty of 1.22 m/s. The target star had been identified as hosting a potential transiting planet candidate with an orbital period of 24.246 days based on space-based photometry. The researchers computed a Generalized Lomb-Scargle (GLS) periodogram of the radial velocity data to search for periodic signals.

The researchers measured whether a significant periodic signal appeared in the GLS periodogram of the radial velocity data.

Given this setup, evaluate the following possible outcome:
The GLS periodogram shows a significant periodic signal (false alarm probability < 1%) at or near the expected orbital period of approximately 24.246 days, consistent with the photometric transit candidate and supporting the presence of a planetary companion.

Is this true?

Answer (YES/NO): YES